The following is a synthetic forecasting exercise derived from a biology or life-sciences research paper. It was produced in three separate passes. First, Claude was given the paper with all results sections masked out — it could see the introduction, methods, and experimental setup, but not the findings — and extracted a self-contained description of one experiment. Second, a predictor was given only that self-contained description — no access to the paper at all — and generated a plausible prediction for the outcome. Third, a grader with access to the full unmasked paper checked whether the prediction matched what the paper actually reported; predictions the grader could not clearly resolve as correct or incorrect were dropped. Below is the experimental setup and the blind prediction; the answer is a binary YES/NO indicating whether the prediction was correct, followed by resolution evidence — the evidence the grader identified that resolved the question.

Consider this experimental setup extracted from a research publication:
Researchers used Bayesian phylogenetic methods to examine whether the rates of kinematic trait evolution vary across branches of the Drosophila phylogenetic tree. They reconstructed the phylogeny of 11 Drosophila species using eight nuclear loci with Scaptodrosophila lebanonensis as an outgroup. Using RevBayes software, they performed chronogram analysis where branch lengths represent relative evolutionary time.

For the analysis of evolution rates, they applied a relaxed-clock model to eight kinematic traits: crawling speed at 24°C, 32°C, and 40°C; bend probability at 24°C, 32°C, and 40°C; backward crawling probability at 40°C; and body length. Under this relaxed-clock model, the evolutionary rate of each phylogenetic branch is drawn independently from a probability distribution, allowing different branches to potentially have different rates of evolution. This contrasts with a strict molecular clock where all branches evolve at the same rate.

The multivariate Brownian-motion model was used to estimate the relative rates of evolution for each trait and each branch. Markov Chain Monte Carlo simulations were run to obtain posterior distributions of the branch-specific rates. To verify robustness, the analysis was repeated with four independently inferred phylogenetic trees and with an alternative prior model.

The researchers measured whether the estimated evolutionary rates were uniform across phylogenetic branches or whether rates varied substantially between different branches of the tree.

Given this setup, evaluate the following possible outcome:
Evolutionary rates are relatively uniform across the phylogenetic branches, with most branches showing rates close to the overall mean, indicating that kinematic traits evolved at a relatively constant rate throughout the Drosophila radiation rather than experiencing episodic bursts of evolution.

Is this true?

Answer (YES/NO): NO